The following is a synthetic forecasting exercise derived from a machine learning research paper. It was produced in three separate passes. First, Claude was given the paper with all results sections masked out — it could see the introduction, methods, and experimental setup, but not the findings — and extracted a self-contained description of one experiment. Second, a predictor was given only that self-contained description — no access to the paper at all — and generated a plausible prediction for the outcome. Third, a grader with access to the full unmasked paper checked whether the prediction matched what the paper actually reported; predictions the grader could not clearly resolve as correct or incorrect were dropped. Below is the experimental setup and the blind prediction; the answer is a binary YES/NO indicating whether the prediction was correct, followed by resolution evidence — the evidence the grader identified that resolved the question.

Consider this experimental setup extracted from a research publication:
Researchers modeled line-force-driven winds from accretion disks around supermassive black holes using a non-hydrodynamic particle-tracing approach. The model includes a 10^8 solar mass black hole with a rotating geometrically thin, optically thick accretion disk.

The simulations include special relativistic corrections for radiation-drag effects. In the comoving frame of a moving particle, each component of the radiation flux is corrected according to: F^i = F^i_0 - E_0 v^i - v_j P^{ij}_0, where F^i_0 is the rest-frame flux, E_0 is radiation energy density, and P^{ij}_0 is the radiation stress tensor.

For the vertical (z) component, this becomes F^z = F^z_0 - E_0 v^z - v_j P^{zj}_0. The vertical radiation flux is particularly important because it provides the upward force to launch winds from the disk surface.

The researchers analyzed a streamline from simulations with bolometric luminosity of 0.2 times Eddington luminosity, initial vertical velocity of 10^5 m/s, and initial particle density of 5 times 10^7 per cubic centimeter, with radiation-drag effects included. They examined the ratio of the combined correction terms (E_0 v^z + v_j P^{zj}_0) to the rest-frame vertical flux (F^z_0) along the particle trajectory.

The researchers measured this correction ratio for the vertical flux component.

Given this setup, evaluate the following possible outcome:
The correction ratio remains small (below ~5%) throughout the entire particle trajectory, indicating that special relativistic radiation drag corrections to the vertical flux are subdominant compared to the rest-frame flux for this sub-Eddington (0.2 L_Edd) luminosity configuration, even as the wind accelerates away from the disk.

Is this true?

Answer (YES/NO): NO